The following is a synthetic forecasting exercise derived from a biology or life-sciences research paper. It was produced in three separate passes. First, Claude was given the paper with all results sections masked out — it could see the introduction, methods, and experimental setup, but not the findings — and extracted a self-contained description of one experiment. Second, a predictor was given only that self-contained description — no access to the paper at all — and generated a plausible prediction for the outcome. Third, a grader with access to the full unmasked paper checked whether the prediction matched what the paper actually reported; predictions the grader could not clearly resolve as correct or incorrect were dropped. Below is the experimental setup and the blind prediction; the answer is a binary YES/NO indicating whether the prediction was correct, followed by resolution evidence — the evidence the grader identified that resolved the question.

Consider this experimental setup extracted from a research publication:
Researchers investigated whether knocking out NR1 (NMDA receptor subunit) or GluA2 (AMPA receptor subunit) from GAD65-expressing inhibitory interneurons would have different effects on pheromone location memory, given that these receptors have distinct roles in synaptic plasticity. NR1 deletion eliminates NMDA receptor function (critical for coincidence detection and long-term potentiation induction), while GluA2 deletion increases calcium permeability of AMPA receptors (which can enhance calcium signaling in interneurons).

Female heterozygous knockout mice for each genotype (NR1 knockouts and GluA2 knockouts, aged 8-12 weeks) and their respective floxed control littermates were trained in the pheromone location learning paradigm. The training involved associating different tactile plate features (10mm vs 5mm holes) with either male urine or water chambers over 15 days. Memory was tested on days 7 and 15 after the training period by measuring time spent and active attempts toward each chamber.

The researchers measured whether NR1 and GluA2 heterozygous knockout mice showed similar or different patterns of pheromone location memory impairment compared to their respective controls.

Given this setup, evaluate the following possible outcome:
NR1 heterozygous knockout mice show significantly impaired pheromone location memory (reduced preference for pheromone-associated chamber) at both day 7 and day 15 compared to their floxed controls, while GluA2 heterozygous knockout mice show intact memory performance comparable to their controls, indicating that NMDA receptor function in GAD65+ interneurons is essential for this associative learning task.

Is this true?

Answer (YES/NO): NO